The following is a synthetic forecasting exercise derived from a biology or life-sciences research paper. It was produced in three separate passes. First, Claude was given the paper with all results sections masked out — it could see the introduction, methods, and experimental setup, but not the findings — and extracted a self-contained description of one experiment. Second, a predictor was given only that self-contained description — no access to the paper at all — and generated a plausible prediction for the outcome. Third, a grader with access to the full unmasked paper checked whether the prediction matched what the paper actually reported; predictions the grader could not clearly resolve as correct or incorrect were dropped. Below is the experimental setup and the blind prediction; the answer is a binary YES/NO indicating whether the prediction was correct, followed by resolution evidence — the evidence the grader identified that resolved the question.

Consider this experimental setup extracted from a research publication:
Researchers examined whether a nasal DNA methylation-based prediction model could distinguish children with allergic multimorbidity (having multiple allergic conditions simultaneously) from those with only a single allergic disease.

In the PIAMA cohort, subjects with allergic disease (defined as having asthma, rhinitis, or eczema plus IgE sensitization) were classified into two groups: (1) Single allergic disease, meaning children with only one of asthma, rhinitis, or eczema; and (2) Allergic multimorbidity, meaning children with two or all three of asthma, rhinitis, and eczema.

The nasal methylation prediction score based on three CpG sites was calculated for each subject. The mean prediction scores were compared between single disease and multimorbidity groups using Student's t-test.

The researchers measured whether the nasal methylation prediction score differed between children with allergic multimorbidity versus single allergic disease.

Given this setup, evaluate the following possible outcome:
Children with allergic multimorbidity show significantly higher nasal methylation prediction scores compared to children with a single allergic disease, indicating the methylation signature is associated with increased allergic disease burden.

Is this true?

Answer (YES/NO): NO